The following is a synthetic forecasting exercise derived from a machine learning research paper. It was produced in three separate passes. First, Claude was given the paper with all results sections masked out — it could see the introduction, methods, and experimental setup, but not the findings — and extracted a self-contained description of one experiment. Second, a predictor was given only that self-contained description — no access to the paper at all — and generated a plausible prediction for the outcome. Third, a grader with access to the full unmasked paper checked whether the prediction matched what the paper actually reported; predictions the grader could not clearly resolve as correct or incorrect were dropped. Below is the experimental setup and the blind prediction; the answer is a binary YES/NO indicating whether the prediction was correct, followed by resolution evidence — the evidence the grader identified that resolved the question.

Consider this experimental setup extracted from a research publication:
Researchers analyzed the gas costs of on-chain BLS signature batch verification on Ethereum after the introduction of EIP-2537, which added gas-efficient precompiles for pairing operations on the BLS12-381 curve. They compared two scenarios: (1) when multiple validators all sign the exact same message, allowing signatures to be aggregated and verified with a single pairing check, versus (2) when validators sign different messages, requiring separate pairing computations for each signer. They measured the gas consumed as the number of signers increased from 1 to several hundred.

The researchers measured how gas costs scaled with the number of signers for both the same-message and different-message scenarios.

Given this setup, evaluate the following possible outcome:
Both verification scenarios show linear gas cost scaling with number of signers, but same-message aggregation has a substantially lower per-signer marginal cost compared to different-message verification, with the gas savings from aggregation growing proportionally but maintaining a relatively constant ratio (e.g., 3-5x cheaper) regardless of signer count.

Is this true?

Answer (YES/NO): NO